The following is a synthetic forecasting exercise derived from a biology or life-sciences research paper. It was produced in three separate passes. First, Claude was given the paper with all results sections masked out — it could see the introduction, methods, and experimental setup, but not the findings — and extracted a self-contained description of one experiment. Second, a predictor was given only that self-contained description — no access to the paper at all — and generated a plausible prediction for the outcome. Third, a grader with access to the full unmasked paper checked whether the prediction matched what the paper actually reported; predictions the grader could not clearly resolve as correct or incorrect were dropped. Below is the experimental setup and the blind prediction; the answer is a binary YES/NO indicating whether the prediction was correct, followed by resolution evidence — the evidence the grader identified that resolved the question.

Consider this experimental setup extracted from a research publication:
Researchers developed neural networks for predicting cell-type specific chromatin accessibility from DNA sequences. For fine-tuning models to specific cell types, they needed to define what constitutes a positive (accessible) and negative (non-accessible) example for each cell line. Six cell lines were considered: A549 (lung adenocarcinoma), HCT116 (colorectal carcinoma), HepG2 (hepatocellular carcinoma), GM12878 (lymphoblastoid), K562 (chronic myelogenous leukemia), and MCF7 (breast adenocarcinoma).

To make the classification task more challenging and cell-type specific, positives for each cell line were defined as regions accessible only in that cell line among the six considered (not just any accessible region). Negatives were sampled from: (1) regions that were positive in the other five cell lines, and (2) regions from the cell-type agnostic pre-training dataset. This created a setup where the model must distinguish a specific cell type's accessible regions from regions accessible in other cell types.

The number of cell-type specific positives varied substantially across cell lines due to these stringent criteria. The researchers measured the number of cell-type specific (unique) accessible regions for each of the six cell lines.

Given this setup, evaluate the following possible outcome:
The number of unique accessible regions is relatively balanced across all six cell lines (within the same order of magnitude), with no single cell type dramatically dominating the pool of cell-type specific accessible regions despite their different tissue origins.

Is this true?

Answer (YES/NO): YES